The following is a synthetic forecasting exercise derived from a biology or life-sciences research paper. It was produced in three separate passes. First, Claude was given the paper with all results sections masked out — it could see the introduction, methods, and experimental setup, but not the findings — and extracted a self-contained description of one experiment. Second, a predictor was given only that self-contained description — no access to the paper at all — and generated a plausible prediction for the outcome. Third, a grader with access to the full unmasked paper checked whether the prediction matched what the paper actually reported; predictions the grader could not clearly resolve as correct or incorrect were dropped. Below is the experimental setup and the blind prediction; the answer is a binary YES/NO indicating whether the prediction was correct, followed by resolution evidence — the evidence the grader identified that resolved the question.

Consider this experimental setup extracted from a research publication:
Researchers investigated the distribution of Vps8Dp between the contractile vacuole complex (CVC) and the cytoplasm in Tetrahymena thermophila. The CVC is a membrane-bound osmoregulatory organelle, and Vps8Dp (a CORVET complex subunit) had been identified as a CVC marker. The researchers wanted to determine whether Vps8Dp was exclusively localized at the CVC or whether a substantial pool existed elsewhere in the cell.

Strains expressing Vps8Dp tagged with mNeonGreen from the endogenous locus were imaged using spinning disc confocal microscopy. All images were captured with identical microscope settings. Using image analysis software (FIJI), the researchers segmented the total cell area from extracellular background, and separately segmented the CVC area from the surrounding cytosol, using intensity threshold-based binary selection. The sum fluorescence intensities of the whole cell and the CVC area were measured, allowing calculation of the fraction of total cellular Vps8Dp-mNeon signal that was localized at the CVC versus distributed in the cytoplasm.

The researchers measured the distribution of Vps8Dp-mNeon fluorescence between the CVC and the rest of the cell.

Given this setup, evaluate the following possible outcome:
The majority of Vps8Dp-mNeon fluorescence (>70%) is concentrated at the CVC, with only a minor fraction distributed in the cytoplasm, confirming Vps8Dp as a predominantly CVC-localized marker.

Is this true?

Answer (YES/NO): NO